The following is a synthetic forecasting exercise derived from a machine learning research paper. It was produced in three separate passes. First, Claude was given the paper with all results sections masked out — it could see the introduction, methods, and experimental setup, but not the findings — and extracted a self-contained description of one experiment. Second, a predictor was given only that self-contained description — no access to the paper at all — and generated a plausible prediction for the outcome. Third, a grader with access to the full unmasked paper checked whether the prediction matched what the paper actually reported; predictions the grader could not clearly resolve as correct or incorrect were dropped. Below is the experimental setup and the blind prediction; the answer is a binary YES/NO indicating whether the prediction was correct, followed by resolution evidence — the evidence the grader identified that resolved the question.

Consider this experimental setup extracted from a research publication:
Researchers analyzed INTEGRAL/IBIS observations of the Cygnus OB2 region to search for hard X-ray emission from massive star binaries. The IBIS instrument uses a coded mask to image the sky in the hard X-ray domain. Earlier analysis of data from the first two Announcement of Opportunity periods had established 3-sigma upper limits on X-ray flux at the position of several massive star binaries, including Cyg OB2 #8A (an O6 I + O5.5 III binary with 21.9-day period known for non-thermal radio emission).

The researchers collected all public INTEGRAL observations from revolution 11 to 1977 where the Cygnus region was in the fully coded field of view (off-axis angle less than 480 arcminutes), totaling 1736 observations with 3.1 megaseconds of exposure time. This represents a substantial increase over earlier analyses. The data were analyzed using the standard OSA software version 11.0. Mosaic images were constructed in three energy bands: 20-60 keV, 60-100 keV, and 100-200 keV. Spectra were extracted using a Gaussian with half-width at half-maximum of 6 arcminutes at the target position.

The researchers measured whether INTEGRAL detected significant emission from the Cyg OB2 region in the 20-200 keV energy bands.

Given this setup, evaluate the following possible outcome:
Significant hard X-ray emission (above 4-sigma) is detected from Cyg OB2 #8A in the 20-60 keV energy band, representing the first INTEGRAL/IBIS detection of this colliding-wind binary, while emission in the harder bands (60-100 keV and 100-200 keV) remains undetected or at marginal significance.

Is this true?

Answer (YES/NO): NO